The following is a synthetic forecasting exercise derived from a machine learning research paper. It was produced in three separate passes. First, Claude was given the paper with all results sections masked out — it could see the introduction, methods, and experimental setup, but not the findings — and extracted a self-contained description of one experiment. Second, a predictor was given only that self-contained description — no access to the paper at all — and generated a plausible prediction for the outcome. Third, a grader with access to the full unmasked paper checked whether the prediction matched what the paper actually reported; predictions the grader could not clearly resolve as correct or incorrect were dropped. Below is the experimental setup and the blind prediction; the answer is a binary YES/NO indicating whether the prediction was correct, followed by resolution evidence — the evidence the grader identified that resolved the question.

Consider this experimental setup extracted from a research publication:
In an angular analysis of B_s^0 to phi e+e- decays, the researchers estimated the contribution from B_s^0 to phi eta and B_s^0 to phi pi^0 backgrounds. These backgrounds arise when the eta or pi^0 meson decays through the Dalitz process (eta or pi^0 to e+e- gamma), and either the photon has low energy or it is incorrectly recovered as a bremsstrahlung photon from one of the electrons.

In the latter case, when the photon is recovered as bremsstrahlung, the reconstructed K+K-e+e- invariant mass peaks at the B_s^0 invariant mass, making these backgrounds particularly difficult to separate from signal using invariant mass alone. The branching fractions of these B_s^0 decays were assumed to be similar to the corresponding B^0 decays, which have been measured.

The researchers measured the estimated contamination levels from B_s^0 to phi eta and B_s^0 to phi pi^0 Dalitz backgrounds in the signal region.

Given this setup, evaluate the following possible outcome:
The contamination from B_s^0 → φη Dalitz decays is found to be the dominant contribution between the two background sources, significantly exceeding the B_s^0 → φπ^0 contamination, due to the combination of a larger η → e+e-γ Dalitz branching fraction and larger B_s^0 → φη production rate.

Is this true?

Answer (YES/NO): YES